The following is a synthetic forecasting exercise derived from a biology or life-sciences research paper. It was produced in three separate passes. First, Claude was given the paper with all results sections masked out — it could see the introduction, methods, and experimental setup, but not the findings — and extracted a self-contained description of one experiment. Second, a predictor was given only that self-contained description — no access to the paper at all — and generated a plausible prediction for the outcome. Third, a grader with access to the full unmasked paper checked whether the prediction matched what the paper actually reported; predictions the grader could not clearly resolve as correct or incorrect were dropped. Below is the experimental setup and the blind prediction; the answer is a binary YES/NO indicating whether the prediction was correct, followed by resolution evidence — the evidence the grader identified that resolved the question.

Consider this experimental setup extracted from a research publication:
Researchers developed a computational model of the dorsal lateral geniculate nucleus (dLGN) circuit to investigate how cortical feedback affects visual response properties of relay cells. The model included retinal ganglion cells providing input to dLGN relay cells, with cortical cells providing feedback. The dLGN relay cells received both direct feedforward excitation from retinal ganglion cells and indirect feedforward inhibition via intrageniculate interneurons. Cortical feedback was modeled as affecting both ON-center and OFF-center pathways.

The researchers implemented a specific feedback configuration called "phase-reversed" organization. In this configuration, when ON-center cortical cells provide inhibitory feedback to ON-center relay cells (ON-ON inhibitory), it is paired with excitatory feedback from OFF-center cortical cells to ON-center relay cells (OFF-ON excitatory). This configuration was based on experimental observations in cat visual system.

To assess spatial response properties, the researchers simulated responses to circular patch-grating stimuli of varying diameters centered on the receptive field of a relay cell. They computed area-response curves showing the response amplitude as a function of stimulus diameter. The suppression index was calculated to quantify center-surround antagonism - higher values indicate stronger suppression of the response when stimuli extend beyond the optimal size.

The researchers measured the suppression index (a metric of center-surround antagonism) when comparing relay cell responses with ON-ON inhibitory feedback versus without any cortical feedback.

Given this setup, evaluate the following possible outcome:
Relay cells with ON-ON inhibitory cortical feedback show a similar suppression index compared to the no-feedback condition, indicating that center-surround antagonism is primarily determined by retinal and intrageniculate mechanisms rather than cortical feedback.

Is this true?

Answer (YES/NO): NO